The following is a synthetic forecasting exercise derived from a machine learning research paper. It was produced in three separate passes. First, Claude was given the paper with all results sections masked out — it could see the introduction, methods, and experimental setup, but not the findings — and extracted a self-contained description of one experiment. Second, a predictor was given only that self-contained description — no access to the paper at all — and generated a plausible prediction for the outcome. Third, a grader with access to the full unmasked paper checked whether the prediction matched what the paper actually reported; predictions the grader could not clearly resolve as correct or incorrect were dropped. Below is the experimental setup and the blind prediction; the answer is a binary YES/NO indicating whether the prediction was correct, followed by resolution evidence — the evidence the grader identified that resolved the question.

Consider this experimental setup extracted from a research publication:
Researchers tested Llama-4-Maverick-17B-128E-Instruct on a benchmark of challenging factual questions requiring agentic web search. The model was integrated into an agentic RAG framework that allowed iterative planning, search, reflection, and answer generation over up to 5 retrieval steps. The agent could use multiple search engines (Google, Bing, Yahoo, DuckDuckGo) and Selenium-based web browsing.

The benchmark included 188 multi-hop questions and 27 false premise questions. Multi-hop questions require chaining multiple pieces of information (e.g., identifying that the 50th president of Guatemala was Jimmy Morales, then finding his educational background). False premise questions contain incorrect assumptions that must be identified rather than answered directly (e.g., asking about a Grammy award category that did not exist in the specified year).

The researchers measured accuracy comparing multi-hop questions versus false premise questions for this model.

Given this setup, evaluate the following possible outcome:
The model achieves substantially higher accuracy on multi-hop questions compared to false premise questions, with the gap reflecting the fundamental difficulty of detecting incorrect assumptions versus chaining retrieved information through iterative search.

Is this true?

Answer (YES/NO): NO